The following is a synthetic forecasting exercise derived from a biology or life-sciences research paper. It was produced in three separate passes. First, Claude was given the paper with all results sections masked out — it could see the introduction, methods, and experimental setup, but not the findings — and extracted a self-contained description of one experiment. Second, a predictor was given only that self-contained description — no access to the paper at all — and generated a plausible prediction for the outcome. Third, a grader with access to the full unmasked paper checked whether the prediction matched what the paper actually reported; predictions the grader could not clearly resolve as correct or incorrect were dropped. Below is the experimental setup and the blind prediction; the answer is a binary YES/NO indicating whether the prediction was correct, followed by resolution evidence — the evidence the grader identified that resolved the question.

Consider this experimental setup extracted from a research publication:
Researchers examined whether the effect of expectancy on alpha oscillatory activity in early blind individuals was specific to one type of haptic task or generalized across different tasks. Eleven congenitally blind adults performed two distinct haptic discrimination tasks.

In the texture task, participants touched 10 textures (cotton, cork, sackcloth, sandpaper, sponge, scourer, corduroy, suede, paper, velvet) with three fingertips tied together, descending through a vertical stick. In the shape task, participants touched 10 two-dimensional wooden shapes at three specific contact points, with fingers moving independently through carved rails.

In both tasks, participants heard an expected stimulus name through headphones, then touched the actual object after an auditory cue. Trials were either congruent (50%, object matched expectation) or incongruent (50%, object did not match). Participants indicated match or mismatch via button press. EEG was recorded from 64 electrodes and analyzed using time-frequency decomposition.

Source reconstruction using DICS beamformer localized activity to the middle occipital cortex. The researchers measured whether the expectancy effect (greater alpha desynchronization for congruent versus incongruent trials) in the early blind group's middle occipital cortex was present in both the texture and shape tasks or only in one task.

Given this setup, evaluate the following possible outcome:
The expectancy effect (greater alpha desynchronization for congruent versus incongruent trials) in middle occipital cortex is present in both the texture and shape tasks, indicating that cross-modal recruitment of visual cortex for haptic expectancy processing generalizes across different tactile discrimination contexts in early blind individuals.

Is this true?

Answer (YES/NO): YES